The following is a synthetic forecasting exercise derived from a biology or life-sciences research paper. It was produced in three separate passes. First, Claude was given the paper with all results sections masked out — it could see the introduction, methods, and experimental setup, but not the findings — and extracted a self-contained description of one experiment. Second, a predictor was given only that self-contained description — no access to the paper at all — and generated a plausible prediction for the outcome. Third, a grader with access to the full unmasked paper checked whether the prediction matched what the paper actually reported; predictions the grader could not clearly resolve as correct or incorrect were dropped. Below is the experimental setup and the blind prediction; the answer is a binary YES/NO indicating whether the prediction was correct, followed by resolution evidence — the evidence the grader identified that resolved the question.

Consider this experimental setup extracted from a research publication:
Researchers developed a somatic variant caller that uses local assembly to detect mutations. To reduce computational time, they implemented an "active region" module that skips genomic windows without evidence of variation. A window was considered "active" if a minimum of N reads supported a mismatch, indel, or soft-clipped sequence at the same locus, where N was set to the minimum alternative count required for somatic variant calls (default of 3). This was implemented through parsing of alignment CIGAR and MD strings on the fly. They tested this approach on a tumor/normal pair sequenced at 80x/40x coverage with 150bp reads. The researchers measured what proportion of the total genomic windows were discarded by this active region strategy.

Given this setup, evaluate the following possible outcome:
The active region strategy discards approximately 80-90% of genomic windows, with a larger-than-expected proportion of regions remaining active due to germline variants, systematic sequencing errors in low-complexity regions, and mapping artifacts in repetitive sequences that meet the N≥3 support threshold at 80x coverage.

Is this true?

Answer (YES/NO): NO